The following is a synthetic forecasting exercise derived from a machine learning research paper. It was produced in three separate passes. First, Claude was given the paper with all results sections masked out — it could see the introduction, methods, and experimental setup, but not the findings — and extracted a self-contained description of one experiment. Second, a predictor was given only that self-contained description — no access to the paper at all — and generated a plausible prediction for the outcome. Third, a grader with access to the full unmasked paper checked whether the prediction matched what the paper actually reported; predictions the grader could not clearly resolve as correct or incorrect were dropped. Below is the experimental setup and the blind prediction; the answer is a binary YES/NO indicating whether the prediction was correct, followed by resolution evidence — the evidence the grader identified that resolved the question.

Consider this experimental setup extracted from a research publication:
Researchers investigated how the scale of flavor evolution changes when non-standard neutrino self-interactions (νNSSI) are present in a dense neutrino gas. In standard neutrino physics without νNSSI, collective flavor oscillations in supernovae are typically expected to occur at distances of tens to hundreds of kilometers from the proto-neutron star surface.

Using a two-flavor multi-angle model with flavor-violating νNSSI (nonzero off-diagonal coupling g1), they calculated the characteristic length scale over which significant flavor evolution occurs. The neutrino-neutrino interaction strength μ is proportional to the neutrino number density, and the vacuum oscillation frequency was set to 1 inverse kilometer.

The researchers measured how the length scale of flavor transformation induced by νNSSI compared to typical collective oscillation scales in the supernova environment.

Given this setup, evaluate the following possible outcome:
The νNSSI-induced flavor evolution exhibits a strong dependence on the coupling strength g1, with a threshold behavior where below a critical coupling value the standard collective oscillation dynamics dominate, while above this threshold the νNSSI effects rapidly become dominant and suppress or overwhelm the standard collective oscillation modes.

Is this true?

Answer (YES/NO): YES